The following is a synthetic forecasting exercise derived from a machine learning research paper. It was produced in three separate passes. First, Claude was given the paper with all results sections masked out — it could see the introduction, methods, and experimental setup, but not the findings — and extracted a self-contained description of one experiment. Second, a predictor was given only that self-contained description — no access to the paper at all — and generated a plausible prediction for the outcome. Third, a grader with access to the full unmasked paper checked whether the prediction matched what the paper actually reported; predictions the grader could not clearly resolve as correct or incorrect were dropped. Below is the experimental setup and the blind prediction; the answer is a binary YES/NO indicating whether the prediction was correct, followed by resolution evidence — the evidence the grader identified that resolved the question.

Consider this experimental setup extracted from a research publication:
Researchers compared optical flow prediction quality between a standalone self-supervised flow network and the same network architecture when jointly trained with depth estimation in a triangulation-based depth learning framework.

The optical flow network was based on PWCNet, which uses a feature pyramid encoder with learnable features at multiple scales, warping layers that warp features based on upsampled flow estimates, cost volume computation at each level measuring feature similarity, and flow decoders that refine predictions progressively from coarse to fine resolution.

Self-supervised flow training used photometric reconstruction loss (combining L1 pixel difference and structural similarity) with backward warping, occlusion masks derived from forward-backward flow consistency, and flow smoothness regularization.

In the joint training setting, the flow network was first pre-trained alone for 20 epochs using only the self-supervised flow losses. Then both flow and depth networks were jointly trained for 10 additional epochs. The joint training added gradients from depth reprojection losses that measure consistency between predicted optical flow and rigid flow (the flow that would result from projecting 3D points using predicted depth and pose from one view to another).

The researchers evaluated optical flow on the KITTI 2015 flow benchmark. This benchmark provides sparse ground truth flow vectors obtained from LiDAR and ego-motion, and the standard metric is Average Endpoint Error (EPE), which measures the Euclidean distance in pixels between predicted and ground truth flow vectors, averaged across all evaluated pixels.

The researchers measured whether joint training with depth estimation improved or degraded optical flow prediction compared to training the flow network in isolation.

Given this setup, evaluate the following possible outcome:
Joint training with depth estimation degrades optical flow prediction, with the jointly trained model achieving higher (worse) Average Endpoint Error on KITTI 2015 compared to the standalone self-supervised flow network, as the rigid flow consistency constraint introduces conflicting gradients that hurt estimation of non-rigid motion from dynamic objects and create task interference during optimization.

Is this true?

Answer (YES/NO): NO